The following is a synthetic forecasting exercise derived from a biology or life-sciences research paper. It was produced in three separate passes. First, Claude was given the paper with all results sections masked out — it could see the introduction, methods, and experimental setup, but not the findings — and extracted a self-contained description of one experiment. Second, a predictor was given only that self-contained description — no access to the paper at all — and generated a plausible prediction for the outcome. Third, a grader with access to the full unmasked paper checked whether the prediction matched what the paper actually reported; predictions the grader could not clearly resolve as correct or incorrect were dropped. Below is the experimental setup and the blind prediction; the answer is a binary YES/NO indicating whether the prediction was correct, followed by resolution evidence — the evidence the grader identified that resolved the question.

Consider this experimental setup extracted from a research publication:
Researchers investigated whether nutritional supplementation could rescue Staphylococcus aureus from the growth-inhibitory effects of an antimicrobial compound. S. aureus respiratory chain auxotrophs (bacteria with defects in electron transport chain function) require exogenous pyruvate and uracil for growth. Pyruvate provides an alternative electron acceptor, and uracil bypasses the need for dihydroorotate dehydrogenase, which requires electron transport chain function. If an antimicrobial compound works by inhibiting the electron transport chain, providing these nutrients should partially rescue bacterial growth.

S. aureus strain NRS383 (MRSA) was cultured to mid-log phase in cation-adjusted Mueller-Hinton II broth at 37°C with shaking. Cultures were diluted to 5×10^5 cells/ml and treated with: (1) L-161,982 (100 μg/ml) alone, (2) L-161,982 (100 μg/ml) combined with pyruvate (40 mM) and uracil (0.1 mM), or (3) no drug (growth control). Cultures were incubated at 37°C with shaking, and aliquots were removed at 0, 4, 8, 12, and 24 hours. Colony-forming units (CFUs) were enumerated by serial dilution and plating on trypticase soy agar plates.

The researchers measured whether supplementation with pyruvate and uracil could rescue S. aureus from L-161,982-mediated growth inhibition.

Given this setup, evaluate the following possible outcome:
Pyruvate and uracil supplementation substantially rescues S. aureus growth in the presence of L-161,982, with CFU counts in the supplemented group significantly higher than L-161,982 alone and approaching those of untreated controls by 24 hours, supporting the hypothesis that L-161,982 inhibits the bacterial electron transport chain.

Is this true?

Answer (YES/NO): NO